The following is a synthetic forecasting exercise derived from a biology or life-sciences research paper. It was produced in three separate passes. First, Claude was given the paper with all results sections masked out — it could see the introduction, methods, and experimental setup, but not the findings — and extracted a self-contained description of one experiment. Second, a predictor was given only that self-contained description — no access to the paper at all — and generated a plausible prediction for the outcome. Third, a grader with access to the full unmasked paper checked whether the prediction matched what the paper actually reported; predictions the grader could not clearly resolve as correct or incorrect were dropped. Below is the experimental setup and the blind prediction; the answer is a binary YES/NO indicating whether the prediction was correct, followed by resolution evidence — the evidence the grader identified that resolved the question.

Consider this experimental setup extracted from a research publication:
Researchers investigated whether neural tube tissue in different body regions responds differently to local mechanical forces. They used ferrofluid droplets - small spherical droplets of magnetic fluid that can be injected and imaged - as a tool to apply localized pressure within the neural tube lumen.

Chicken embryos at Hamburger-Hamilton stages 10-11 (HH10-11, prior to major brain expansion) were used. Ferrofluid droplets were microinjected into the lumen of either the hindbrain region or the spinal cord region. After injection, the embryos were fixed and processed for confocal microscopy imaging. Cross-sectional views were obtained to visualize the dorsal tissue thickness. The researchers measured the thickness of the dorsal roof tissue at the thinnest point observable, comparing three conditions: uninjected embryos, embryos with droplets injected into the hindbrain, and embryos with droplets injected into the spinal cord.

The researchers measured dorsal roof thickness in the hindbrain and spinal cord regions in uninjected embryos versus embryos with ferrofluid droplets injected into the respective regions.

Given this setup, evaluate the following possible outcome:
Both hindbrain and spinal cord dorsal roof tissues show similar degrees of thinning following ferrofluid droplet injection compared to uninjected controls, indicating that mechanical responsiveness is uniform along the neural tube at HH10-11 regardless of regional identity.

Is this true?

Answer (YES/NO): NO